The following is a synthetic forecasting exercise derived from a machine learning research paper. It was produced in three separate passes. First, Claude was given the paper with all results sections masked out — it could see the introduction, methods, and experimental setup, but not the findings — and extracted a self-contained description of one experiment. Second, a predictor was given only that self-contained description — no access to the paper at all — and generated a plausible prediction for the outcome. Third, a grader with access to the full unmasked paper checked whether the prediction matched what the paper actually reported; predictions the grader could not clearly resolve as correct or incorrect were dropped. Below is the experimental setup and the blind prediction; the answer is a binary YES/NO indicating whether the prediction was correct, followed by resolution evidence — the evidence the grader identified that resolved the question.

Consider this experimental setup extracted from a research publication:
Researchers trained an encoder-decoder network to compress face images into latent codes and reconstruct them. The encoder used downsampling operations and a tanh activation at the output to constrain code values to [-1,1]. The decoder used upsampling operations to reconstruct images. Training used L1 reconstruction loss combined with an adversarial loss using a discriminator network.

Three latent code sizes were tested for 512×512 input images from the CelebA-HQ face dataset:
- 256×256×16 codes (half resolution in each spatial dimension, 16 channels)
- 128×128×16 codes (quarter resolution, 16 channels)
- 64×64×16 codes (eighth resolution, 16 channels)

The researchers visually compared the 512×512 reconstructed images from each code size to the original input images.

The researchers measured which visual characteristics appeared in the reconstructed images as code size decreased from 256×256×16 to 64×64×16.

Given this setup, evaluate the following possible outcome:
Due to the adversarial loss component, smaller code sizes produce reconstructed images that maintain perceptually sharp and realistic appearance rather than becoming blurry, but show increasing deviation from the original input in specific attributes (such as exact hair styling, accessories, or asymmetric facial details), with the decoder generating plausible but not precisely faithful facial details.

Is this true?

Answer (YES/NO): NO